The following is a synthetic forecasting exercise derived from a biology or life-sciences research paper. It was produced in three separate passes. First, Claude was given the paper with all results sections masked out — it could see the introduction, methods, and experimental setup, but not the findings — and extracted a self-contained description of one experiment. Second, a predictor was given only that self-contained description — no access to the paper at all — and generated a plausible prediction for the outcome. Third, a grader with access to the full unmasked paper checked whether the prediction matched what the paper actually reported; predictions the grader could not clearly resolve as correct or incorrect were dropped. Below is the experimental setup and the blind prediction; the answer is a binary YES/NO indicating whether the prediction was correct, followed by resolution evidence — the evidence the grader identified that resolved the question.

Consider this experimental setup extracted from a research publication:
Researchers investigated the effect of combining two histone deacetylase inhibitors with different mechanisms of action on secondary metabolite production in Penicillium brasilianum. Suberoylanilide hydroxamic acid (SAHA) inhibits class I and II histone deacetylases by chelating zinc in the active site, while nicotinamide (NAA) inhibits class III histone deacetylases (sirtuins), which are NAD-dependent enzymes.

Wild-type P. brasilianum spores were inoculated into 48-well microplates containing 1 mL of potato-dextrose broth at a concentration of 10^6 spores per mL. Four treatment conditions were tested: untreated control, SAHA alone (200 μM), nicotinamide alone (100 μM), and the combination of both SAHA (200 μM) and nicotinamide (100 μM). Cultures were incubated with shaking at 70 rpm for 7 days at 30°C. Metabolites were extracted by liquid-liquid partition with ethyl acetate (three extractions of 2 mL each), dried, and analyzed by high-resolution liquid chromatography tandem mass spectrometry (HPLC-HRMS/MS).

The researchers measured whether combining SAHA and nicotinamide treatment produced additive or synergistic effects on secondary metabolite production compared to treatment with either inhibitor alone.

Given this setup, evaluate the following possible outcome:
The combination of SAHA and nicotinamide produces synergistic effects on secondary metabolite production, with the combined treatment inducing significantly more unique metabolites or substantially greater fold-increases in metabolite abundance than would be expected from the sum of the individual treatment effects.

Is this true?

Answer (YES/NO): NO